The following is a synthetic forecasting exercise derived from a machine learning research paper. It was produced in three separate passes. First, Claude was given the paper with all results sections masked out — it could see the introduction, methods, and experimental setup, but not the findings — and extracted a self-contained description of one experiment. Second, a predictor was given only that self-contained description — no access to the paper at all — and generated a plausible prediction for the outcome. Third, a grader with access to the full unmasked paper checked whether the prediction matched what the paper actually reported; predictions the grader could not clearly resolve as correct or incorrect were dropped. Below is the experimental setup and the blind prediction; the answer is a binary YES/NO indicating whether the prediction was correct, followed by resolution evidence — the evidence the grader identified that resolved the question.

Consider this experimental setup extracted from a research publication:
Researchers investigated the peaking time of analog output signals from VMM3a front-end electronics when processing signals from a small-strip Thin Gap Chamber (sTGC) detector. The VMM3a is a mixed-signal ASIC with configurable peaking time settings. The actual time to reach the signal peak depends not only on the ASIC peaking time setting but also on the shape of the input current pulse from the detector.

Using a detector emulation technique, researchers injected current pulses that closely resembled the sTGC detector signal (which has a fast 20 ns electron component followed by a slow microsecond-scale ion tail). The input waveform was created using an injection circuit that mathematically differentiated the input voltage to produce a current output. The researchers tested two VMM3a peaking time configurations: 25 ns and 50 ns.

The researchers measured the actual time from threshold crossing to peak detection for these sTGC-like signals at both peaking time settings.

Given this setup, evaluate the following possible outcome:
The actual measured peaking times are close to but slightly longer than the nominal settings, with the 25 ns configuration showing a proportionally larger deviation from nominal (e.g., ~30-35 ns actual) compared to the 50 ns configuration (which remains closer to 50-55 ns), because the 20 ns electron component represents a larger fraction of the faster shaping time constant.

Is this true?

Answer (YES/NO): NO